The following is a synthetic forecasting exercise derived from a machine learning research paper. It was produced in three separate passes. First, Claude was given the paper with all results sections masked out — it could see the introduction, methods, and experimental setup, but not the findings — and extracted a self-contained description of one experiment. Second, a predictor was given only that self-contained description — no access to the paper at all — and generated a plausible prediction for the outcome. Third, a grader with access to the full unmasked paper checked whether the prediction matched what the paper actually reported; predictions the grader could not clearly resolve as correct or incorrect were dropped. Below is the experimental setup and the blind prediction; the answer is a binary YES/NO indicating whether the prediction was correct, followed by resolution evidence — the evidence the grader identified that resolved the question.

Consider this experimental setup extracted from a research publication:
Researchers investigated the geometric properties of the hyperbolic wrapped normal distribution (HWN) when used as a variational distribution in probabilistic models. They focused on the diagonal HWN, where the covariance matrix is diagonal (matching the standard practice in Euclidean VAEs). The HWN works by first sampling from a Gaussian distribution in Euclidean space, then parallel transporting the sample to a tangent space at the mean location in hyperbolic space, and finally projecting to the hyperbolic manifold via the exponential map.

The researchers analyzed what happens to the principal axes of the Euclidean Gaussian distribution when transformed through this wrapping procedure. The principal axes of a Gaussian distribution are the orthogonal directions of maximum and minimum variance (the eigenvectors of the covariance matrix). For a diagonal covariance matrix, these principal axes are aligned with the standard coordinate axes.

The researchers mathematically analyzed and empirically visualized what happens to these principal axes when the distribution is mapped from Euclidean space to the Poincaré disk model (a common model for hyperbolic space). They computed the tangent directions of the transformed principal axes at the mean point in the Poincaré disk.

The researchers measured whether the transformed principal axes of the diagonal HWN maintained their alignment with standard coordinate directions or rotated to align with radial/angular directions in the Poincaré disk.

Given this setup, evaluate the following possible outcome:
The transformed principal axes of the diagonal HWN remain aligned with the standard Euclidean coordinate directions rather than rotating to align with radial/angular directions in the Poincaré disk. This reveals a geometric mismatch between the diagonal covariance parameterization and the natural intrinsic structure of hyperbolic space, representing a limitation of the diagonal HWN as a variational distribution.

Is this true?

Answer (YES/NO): YES